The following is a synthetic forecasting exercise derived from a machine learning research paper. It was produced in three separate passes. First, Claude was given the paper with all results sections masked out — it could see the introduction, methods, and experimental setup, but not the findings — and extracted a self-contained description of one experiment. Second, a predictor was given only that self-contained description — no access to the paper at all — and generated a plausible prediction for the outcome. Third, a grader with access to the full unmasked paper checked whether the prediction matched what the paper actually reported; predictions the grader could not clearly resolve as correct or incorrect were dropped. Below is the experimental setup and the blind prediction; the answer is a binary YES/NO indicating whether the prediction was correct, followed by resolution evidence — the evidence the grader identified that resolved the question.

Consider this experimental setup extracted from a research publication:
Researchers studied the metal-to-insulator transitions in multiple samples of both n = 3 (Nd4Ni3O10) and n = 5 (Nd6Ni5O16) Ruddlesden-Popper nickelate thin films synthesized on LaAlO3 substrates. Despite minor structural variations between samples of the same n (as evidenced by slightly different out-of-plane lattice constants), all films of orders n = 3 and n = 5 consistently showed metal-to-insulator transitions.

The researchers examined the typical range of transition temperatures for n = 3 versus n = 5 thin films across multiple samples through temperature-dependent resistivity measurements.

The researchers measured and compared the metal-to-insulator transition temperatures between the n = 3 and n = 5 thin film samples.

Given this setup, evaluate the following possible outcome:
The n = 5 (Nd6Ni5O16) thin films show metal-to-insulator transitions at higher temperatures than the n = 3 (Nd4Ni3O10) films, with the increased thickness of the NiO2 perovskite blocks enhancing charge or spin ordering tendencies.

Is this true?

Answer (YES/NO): NO